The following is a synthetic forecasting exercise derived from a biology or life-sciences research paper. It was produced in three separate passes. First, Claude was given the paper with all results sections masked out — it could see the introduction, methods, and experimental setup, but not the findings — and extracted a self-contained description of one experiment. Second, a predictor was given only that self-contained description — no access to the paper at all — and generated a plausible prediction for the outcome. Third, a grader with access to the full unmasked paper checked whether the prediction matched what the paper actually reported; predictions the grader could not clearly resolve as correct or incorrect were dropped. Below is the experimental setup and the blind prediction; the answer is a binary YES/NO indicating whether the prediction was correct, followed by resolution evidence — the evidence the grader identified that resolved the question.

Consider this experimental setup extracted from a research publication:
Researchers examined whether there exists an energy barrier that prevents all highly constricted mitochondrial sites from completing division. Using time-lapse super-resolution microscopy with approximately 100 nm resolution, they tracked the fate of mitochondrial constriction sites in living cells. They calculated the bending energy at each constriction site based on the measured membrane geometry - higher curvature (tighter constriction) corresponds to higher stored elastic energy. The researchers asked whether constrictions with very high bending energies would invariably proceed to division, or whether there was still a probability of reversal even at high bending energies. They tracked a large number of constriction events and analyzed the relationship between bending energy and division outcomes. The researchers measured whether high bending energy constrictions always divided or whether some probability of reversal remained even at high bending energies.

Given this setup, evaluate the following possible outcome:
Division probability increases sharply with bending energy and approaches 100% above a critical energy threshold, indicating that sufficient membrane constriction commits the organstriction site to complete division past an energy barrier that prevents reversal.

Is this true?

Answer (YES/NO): NO